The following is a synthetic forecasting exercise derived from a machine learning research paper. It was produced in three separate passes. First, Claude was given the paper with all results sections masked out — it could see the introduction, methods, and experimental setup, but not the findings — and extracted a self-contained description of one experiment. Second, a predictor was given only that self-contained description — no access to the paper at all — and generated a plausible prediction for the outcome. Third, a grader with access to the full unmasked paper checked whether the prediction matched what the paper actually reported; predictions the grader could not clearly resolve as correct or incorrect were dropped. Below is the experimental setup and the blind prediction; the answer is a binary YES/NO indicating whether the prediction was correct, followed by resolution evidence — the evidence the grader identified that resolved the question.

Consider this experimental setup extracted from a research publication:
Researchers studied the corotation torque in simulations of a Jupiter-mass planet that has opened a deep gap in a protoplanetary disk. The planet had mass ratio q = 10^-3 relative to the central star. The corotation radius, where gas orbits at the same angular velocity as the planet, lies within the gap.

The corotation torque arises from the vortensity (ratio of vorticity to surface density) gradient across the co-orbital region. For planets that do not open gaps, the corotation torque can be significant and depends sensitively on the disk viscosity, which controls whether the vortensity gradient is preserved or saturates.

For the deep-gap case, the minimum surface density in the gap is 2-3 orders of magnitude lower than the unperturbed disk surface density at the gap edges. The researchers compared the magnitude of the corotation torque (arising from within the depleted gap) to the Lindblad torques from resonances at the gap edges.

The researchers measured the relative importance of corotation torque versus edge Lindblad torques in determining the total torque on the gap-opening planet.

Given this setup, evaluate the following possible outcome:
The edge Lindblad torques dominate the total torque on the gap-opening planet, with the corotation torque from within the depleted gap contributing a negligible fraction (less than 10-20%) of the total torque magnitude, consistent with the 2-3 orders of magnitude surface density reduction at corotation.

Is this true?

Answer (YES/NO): YES